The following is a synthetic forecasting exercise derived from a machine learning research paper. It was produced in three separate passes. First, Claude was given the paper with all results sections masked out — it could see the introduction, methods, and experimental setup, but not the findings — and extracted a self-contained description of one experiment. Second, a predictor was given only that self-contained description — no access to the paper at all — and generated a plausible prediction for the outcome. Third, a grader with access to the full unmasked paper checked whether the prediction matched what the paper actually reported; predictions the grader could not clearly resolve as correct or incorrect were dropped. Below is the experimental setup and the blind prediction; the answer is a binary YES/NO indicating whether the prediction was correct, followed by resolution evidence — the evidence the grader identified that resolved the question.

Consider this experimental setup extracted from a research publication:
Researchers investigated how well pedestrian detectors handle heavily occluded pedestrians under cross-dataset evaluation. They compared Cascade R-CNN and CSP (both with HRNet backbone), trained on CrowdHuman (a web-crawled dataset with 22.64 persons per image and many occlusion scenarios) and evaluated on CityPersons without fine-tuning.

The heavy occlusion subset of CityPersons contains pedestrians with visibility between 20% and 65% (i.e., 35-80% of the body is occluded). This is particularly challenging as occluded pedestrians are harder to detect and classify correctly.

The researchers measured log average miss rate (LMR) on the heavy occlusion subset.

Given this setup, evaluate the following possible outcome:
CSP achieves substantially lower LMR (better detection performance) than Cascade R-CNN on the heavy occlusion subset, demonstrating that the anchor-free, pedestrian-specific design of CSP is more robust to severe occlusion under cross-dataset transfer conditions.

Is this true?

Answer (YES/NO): YES